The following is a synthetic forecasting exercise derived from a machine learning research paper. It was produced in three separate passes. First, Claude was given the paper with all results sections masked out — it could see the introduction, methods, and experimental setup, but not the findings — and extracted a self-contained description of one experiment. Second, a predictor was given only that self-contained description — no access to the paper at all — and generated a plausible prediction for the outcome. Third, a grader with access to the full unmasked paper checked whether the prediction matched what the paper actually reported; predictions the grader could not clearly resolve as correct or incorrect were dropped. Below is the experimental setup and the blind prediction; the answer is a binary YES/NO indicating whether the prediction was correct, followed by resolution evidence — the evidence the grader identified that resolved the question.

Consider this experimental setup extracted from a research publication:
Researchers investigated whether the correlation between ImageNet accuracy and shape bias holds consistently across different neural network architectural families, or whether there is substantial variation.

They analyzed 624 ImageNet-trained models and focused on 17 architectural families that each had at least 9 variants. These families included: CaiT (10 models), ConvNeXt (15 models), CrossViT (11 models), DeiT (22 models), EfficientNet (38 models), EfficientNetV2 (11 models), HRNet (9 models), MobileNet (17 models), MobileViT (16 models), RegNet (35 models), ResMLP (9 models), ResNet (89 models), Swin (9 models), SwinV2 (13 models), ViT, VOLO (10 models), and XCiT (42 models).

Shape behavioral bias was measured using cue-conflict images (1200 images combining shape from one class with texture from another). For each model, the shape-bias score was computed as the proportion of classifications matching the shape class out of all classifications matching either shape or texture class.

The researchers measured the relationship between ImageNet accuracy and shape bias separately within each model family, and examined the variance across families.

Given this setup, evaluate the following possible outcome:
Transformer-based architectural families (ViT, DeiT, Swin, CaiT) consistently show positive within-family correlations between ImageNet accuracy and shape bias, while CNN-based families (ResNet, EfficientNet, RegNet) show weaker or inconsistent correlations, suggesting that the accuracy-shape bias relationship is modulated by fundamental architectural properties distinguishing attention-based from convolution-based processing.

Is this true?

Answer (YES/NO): NO